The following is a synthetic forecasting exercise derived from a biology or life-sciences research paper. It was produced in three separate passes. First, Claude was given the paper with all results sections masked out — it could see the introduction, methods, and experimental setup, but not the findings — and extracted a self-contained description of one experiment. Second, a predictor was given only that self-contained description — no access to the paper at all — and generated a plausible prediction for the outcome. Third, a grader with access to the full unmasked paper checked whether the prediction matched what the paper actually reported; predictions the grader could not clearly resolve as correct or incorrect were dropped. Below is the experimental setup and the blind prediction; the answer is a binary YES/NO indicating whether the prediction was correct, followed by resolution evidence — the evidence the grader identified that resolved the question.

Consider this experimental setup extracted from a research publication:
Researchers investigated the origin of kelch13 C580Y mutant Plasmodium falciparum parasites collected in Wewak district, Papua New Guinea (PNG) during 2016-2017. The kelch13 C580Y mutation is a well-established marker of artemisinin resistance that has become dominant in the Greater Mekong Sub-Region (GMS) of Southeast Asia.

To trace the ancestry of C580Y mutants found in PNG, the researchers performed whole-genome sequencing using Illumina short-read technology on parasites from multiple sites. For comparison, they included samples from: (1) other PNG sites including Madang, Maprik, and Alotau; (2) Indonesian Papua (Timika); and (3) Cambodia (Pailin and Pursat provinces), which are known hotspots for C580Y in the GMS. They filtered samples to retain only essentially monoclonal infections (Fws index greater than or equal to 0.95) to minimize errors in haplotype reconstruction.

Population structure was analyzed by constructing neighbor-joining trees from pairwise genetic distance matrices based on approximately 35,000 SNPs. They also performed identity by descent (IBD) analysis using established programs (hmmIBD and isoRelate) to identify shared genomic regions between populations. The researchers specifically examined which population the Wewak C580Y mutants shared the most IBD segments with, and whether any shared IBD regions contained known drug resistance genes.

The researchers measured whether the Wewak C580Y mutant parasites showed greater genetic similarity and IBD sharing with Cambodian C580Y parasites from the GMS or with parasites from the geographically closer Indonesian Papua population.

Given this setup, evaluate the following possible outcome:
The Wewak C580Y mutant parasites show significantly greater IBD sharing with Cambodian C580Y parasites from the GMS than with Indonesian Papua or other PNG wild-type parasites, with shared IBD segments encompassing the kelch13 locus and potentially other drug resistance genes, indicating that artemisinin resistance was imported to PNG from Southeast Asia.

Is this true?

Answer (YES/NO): NO